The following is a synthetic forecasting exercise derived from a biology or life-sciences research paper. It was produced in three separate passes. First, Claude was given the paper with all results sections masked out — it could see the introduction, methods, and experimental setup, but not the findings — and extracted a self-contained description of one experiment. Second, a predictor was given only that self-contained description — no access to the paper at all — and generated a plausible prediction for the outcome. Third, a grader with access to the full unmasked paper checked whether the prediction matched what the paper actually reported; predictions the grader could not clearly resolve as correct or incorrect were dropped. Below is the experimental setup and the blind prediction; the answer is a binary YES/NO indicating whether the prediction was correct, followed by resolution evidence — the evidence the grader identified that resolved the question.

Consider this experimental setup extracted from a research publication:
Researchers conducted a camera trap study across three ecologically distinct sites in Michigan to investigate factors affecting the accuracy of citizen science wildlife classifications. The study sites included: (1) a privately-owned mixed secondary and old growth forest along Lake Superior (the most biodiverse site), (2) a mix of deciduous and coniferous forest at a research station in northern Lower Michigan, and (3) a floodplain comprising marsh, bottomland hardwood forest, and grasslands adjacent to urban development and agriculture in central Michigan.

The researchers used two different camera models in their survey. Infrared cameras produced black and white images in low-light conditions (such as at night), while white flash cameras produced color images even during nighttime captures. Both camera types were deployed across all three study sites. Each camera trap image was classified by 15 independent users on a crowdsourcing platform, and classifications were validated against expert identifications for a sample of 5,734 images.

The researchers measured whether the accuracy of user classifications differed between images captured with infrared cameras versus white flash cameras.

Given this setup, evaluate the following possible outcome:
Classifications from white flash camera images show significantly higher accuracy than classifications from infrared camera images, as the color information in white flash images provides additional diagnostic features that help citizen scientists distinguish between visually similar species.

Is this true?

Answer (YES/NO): NO